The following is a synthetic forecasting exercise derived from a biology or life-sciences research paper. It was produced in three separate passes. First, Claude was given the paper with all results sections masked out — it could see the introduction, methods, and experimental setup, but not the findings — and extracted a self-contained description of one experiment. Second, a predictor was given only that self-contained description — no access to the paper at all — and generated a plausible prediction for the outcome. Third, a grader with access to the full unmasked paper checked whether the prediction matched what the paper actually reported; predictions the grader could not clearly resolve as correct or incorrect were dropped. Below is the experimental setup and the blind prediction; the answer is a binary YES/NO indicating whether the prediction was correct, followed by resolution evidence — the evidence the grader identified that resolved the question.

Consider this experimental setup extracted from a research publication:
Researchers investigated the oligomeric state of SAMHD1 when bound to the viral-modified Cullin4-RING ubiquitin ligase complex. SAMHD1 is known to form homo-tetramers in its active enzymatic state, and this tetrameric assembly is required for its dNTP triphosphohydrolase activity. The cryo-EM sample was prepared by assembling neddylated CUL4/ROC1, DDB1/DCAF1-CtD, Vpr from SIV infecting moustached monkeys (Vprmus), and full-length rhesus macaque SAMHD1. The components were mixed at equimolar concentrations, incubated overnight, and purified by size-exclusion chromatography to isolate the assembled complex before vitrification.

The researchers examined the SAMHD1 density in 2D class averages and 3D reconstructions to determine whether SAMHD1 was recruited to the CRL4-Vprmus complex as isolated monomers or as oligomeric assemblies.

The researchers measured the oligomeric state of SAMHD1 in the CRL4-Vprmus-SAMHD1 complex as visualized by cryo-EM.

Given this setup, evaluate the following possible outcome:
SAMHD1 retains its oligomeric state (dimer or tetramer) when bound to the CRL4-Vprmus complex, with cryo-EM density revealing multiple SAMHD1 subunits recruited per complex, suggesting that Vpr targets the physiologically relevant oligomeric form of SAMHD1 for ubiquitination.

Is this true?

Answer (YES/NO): NO